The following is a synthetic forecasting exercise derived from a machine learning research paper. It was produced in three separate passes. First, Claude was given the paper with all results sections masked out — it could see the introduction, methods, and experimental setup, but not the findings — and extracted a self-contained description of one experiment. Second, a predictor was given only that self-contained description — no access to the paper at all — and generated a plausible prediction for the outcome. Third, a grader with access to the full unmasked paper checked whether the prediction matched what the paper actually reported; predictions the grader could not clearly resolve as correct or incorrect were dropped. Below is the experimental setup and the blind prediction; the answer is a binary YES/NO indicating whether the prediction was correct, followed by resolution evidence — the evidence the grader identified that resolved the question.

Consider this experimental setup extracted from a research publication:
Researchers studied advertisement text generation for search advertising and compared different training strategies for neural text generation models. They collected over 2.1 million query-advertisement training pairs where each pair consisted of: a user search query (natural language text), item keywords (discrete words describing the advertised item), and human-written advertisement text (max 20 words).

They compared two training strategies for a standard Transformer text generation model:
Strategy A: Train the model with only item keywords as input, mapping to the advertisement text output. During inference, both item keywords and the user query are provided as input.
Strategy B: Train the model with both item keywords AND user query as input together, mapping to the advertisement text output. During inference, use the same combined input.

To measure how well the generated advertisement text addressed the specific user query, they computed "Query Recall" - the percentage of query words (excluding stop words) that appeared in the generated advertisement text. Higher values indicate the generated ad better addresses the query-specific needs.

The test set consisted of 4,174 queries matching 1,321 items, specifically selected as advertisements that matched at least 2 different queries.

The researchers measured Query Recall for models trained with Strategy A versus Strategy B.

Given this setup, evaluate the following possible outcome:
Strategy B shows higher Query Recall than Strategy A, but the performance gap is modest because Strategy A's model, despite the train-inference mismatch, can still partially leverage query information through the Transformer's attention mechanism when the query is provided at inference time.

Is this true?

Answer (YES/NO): NO